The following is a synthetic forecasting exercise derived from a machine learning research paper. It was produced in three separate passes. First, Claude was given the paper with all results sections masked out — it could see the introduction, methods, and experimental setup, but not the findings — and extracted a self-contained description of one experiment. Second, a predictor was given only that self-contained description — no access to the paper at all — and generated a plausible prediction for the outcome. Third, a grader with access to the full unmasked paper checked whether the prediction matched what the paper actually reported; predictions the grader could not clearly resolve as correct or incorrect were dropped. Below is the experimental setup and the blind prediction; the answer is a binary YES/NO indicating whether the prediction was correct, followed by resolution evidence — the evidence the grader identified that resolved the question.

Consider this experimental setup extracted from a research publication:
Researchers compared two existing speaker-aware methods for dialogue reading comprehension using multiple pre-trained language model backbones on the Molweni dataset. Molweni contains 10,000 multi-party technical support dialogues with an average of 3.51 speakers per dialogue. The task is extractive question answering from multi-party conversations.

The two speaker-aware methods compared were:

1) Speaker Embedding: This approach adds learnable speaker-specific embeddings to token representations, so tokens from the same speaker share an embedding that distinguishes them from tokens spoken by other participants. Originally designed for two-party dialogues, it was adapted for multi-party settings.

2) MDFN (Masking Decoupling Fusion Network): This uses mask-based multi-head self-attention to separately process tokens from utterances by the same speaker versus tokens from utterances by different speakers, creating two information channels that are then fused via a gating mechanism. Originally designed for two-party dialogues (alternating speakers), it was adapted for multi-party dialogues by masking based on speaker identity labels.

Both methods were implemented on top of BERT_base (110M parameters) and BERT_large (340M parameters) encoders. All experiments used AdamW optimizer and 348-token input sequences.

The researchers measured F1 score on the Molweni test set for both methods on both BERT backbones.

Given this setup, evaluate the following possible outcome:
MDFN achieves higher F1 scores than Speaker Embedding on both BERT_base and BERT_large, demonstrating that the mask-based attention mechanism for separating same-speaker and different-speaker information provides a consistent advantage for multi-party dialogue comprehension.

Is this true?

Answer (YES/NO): NO